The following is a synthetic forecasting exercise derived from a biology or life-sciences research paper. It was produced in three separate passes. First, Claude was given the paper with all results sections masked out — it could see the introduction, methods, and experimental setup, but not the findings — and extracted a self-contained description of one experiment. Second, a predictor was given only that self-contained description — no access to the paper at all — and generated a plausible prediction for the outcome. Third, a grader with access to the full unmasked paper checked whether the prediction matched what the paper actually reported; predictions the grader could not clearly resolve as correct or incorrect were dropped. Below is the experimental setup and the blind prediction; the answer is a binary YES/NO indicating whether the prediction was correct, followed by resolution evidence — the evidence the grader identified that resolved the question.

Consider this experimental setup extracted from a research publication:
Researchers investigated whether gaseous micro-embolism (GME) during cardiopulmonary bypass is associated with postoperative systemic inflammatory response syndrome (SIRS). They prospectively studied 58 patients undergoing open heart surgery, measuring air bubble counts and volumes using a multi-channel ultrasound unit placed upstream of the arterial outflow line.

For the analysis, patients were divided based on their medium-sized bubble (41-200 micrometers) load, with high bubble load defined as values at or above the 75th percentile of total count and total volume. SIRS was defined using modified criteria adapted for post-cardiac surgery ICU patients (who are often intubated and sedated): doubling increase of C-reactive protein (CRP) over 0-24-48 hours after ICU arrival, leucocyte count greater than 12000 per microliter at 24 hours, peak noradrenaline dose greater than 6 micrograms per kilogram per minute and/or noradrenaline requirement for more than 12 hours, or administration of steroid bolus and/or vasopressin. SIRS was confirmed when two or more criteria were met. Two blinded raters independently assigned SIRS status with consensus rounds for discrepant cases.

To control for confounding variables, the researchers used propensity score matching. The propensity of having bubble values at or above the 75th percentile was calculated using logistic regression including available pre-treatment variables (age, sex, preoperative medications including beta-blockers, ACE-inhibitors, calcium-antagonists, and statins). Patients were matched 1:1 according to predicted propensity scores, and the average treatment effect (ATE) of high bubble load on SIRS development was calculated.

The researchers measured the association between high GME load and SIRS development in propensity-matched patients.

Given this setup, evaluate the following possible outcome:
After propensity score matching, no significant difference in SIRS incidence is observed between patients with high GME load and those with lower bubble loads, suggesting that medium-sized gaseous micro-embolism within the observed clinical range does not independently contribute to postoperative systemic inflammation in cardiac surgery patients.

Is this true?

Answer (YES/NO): NO